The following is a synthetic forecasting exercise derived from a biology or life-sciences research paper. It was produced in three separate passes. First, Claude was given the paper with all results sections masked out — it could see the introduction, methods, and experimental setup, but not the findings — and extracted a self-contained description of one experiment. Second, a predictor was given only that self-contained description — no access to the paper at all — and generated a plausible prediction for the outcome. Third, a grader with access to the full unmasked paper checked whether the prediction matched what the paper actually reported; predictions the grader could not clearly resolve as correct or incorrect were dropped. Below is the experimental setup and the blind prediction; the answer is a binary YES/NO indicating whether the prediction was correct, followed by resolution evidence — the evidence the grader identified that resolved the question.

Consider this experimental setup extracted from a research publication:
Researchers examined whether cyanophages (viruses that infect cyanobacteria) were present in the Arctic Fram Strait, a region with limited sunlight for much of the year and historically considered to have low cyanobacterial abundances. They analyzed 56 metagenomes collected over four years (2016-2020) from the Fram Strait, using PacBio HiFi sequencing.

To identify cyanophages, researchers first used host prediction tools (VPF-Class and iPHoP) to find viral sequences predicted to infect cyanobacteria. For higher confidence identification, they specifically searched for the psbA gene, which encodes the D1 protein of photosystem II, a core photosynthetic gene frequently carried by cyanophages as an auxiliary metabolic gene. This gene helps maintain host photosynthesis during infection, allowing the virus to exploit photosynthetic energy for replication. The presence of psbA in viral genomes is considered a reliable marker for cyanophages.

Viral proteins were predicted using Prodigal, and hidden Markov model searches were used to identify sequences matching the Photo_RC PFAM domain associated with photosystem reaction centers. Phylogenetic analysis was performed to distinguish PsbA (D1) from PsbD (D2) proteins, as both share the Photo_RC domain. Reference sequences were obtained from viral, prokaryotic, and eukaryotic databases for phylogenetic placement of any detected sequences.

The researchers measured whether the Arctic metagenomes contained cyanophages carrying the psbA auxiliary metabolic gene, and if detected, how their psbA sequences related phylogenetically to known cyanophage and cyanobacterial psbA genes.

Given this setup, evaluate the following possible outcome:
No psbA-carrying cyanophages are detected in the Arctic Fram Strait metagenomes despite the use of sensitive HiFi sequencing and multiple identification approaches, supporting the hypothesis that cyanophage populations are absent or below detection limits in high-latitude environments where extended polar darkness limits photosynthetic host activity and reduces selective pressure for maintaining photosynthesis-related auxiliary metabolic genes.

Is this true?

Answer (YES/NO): NO